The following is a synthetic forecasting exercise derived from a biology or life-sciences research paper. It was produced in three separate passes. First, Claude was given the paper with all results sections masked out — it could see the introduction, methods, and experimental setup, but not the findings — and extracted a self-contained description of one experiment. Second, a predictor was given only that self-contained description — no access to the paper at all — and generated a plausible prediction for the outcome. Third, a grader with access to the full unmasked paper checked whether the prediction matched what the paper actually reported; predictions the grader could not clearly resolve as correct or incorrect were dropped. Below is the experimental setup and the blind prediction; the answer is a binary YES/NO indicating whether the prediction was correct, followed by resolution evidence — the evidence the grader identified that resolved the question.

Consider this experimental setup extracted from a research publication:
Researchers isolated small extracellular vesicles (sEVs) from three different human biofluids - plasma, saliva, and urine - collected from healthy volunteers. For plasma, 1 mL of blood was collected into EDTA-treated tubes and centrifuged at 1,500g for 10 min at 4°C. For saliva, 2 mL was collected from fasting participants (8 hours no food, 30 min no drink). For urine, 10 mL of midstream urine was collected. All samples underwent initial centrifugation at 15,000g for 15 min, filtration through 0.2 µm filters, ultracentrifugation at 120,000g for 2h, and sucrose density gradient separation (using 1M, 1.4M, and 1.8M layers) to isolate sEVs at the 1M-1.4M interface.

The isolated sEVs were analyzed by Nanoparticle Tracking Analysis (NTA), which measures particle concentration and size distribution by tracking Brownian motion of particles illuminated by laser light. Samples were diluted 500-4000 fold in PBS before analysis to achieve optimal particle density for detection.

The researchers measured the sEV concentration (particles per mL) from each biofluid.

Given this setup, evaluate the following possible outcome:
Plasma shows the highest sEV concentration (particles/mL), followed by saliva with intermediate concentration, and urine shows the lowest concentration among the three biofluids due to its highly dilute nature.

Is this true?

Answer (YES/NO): NO